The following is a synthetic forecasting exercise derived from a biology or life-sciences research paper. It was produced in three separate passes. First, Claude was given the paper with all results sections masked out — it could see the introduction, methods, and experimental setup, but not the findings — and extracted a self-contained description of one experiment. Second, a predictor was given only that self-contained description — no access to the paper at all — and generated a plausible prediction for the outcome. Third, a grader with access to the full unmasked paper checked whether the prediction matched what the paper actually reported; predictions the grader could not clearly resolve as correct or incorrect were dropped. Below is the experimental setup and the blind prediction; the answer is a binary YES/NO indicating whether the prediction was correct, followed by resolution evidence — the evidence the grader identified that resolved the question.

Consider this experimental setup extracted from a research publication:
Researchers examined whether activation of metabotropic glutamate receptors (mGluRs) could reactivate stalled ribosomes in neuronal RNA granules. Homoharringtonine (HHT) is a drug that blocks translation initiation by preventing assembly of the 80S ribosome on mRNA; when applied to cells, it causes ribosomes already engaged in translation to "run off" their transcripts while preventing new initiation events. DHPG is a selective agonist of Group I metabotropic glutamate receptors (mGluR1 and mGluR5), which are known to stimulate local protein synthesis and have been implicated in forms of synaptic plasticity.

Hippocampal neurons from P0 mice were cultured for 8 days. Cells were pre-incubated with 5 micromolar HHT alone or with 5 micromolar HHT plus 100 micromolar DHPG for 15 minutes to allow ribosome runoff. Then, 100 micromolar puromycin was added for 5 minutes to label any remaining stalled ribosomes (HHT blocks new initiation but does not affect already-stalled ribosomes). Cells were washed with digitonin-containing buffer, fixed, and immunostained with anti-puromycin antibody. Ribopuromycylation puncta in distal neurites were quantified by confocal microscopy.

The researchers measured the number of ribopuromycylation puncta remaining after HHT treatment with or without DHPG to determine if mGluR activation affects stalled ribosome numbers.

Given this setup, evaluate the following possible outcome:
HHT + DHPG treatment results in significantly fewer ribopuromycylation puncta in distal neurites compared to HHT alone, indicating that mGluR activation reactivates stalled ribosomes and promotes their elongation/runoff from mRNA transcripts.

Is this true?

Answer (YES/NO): YES